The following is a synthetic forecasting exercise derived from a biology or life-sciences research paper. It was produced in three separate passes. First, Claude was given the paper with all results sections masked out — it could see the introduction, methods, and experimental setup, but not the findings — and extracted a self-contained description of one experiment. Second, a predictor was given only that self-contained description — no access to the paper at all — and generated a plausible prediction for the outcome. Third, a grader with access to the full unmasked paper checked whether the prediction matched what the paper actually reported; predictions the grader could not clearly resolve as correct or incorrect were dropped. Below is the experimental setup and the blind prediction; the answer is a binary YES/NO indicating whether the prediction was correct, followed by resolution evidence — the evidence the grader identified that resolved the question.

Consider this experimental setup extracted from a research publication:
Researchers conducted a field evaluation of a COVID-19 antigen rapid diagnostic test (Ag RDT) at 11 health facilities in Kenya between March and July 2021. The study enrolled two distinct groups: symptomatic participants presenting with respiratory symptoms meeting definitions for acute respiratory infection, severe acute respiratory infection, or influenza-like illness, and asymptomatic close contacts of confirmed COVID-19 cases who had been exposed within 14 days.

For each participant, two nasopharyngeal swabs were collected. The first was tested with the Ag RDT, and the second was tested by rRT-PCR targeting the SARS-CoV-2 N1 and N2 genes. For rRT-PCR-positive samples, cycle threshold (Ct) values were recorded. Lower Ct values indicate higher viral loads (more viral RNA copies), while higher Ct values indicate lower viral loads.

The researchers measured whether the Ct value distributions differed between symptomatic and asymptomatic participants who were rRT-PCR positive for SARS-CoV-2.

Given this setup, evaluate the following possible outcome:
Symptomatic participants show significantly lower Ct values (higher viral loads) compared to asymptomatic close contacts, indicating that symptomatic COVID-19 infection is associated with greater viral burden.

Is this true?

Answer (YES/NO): YES